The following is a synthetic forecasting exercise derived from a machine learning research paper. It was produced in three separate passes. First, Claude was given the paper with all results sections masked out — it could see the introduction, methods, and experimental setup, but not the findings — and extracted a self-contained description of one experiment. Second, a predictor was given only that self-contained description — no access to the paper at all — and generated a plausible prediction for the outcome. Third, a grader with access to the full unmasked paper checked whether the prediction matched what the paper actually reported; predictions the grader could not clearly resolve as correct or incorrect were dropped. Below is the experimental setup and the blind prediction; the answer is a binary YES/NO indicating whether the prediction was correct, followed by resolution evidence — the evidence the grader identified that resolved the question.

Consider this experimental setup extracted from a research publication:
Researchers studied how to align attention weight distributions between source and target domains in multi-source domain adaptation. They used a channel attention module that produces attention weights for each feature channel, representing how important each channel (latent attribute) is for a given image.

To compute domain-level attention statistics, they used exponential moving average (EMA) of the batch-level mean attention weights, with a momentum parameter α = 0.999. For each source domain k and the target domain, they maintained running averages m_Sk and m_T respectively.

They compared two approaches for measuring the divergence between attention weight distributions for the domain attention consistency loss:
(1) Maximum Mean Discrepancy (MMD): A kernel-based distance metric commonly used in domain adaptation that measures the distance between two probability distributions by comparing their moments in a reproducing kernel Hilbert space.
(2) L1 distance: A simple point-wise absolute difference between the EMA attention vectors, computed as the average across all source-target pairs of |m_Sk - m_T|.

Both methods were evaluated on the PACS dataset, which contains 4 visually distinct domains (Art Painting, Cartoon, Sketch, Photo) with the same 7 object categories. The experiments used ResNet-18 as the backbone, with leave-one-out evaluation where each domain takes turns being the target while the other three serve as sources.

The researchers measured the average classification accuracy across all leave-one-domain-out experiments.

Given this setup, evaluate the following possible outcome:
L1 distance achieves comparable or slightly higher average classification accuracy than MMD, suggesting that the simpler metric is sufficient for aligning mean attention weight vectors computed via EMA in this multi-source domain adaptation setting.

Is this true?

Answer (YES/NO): YES